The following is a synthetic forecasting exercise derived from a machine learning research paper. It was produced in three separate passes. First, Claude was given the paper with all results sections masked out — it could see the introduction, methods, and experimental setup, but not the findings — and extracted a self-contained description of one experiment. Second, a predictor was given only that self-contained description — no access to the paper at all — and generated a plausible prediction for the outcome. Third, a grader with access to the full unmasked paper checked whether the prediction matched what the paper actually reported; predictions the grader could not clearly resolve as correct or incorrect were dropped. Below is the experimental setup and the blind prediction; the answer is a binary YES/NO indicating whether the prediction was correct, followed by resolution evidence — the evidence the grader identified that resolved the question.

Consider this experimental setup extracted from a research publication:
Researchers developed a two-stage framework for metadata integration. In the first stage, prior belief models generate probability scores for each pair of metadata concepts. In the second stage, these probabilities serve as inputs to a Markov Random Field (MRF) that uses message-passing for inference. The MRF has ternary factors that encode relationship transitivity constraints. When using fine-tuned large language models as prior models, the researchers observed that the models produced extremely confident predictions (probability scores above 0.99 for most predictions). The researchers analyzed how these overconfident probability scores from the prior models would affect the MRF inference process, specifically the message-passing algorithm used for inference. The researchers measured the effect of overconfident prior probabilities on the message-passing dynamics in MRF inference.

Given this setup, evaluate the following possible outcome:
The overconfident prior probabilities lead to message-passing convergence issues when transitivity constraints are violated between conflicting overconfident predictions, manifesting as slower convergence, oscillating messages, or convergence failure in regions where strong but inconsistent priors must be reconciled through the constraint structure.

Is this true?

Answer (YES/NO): NO